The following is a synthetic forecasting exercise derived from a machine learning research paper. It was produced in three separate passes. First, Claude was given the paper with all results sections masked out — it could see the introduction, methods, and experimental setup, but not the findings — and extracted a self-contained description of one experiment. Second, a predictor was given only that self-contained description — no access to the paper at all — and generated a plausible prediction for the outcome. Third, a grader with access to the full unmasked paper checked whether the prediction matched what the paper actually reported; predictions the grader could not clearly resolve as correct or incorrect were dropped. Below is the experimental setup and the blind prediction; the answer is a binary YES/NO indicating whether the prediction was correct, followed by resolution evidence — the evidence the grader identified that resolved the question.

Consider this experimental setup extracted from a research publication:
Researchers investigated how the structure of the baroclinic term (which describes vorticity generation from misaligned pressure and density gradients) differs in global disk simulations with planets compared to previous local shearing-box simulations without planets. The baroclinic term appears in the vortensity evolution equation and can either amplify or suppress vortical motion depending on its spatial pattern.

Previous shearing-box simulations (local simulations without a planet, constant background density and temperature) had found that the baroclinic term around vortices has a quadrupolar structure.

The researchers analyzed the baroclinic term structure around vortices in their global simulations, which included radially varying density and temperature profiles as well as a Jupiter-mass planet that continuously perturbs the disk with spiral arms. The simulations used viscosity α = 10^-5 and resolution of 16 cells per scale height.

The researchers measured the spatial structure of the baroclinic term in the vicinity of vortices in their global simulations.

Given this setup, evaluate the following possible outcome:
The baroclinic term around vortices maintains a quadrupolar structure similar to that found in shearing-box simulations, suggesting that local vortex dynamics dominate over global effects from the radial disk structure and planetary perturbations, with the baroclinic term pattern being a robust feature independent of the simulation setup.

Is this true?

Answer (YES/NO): NO